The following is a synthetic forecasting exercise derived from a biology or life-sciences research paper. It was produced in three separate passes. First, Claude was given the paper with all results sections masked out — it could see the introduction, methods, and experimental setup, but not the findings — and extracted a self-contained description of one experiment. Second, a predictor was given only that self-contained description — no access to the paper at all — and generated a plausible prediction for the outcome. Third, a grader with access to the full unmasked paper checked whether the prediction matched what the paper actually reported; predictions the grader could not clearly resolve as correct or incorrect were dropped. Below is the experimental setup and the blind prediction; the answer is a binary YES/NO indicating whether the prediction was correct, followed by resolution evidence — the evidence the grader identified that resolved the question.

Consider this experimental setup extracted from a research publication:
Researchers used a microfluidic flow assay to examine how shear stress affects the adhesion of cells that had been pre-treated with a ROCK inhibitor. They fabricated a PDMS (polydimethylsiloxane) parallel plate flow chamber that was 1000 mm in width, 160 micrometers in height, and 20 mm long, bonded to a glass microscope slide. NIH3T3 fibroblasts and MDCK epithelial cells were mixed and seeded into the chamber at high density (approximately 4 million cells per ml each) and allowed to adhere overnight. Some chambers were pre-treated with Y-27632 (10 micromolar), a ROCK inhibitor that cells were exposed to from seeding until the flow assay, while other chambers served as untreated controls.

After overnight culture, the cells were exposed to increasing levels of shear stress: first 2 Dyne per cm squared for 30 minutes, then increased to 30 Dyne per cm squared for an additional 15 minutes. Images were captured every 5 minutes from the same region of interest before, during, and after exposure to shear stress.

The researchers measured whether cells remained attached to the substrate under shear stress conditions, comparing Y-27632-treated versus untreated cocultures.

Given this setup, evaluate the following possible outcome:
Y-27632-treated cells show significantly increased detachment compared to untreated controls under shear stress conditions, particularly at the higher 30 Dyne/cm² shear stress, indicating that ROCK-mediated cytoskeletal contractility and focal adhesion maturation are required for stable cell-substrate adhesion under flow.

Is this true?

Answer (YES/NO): NO